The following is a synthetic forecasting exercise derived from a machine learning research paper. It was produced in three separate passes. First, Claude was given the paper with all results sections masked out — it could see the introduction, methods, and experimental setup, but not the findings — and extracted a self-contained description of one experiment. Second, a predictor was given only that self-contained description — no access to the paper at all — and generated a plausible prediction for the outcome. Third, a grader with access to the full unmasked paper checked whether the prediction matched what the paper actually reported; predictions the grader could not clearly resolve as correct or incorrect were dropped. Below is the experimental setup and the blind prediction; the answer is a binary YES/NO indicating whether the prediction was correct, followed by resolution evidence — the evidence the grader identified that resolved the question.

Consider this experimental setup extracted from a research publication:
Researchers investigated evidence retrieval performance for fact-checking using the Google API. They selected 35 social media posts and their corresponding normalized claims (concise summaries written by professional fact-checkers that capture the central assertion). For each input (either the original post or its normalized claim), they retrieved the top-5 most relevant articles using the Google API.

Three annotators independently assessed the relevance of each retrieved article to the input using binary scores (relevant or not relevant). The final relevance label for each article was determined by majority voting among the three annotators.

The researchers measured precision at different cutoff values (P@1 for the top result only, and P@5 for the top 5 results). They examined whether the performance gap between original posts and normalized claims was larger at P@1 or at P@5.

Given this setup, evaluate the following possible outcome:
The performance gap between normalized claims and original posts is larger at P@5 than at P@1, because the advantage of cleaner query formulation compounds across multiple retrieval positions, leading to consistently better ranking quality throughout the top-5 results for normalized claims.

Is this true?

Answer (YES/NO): YES